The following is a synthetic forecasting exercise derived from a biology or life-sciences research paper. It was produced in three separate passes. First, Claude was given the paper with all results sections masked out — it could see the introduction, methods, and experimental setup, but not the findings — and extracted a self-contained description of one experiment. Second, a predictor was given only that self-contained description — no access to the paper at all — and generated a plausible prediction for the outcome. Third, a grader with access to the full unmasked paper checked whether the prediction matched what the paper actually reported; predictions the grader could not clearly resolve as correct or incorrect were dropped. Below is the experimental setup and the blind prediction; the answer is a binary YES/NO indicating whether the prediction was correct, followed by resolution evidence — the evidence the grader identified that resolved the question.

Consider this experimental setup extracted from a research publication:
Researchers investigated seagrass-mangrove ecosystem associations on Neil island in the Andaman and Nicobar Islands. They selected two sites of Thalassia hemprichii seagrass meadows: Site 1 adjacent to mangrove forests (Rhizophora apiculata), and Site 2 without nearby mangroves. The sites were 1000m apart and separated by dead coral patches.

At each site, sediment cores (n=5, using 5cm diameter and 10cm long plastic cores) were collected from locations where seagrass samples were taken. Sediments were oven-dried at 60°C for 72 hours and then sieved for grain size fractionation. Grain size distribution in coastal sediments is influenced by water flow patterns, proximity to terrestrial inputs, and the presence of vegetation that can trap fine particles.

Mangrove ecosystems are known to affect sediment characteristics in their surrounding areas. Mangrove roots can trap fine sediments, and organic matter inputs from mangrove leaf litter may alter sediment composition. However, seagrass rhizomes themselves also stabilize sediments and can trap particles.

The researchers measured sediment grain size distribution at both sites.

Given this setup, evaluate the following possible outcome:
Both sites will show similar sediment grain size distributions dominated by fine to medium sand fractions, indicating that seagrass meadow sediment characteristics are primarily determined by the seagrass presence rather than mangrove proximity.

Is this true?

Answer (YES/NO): NO